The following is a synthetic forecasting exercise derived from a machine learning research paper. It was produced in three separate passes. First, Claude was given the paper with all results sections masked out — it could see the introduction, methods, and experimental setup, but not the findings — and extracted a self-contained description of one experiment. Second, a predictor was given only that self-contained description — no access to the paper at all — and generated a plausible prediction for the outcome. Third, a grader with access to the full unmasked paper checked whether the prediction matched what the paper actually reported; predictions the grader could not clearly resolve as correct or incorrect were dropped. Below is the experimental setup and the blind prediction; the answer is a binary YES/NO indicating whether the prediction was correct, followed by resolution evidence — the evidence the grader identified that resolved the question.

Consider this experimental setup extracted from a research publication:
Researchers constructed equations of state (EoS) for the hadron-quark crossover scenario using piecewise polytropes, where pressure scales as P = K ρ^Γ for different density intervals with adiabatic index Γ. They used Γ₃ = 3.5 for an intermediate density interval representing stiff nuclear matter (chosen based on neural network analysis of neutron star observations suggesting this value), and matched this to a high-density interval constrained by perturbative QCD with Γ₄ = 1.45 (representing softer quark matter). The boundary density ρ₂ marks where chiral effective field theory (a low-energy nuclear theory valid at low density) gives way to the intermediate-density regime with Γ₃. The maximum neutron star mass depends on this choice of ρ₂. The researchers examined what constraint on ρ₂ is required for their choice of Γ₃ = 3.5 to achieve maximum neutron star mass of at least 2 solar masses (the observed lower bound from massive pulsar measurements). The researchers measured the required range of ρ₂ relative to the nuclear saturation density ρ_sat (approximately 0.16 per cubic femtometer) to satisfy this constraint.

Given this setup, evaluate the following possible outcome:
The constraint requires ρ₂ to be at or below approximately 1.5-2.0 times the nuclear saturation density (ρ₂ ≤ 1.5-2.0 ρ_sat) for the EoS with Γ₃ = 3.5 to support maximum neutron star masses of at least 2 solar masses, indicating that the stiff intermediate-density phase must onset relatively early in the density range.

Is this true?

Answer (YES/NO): YES